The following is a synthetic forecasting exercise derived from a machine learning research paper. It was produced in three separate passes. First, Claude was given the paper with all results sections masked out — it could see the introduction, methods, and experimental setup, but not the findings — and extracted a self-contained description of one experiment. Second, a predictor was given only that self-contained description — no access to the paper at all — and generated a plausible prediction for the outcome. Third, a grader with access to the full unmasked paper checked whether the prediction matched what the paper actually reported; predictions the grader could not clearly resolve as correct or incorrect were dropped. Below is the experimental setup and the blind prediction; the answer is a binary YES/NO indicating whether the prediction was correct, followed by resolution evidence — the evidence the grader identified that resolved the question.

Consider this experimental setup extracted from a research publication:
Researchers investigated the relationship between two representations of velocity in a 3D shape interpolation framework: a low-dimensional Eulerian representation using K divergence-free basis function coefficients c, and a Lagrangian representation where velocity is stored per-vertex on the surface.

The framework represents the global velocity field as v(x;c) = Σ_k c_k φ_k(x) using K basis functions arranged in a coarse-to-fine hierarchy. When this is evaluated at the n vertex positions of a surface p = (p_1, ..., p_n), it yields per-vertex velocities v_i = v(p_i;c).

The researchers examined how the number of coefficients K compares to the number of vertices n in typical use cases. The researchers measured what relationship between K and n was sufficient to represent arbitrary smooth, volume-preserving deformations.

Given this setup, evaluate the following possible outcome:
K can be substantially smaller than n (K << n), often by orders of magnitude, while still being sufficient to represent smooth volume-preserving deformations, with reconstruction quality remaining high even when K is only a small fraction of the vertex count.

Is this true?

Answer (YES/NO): YES